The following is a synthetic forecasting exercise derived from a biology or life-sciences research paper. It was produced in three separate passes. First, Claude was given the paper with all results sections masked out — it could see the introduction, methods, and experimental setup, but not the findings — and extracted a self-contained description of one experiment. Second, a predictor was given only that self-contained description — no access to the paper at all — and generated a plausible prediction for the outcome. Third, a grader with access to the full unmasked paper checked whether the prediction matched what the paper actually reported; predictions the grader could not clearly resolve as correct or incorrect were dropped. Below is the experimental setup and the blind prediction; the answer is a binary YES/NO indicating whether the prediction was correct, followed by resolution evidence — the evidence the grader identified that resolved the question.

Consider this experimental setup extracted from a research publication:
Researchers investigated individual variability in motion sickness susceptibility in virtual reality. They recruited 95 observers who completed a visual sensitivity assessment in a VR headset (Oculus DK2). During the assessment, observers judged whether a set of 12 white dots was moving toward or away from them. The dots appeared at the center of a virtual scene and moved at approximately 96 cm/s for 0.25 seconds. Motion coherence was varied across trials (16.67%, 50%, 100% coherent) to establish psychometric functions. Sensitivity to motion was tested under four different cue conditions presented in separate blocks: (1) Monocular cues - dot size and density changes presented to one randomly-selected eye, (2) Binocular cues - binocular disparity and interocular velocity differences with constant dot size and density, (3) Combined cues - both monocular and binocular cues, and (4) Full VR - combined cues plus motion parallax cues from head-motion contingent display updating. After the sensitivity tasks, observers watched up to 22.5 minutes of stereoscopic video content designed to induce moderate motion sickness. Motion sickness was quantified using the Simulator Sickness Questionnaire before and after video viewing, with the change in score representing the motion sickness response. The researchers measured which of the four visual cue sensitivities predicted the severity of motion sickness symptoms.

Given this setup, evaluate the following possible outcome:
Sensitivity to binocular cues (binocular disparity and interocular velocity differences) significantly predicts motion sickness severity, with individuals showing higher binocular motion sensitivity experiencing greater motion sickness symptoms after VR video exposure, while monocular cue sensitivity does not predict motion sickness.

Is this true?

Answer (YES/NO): NO